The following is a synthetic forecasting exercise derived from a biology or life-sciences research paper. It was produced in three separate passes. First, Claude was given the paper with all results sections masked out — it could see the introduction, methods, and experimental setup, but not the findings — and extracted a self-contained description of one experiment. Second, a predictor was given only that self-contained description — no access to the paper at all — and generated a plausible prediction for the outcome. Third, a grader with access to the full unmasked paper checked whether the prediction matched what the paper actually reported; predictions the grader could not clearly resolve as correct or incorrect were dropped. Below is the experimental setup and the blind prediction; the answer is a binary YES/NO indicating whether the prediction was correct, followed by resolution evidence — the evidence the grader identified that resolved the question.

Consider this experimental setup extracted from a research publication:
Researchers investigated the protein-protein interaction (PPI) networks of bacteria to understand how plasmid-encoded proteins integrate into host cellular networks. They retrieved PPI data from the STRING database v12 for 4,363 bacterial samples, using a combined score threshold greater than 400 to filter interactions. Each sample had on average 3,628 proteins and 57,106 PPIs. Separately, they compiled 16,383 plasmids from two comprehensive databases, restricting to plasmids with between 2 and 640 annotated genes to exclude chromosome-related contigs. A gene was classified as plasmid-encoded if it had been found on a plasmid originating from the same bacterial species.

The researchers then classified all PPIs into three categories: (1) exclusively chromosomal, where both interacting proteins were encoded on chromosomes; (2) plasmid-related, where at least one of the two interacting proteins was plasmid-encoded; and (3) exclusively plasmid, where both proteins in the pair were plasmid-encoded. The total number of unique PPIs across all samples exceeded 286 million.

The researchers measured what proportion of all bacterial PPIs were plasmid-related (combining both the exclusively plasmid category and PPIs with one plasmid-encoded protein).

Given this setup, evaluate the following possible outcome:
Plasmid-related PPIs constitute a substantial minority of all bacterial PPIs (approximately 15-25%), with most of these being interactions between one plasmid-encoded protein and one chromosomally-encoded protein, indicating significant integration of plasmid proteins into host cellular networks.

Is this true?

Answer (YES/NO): NO